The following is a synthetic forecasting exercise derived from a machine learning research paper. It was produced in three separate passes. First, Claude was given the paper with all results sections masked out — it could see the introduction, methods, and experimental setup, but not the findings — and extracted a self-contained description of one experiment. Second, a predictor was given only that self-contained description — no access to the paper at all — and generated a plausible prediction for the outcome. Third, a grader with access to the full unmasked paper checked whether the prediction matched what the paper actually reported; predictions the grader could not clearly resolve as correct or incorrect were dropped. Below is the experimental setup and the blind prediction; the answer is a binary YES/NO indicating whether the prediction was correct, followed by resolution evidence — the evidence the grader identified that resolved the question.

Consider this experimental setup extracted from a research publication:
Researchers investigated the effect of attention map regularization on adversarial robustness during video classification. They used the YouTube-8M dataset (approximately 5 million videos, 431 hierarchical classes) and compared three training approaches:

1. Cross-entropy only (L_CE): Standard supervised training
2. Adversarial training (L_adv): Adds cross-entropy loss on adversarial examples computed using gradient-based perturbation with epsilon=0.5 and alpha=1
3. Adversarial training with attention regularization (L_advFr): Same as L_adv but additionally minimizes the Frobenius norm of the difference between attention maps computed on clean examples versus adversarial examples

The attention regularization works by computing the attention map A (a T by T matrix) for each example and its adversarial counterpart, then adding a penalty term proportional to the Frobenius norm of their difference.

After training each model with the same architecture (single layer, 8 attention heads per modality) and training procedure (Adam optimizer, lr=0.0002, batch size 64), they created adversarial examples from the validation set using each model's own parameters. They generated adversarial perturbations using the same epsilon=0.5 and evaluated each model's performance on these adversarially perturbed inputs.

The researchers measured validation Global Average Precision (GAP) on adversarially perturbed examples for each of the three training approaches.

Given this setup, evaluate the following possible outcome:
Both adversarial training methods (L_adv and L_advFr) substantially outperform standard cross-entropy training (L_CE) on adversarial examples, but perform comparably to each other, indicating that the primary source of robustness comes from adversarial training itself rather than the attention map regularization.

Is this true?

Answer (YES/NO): NO